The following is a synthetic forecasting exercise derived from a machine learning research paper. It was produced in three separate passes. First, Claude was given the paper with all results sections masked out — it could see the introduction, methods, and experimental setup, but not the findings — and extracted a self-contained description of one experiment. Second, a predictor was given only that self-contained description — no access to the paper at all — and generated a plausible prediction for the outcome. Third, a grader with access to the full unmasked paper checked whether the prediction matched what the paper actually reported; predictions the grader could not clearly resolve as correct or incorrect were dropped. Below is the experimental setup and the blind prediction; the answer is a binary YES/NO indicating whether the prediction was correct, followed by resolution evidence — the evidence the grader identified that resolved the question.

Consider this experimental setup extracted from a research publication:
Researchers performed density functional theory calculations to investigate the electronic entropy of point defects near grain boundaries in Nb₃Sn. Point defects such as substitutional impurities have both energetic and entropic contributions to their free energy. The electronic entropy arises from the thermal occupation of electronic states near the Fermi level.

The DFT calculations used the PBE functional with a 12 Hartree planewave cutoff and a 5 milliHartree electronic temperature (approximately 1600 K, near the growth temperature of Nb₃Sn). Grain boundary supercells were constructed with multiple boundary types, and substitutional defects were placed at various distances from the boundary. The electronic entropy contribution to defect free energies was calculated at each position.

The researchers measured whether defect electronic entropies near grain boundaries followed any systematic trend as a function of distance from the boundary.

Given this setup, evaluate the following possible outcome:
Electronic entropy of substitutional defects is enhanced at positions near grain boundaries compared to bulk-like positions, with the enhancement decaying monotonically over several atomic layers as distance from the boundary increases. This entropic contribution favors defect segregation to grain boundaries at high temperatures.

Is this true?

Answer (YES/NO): YES